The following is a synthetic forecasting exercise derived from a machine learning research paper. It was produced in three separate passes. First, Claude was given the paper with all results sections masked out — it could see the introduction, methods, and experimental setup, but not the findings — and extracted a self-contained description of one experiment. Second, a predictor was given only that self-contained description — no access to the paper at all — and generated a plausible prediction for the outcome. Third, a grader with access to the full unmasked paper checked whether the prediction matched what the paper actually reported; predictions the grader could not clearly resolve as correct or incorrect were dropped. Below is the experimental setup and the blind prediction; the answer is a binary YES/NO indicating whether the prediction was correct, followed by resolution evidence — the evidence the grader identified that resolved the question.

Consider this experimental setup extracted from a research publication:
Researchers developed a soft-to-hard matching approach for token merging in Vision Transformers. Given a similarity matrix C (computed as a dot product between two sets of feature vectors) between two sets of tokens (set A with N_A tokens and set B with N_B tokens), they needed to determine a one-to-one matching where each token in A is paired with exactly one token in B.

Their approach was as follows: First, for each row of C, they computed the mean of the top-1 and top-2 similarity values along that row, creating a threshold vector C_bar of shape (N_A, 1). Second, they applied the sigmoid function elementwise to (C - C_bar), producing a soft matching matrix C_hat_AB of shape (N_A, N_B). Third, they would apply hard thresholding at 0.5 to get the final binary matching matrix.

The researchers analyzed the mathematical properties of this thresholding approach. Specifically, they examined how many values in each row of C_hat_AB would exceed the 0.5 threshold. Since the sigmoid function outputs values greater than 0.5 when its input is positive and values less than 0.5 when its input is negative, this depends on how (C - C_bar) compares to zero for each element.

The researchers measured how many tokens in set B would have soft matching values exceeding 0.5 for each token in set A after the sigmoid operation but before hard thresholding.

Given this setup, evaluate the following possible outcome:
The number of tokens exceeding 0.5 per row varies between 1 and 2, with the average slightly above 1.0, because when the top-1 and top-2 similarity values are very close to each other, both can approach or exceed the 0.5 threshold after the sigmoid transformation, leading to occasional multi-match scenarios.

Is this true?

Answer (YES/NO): NO